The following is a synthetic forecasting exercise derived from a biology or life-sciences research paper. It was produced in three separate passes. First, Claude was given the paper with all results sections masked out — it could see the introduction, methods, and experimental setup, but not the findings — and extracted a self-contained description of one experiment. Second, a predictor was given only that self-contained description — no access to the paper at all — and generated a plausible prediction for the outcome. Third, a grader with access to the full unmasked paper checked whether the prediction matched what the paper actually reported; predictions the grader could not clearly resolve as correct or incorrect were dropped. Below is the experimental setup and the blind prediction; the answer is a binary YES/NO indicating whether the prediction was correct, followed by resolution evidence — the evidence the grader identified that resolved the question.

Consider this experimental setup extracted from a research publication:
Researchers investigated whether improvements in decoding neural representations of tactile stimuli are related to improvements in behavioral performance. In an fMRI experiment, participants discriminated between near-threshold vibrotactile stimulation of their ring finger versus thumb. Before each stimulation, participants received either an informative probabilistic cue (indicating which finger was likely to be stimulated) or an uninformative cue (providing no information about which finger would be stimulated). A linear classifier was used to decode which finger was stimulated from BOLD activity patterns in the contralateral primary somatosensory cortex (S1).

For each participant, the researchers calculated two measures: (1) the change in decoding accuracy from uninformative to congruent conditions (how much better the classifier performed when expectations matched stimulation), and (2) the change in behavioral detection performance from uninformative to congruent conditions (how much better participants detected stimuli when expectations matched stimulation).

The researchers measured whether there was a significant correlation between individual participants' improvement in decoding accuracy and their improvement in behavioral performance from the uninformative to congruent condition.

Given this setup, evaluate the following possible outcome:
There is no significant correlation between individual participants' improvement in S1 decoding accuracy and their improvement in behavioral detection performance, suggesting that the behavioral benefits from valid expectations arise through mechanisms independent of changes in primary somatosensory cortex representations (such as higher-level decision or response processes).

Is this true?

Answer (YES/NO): NO